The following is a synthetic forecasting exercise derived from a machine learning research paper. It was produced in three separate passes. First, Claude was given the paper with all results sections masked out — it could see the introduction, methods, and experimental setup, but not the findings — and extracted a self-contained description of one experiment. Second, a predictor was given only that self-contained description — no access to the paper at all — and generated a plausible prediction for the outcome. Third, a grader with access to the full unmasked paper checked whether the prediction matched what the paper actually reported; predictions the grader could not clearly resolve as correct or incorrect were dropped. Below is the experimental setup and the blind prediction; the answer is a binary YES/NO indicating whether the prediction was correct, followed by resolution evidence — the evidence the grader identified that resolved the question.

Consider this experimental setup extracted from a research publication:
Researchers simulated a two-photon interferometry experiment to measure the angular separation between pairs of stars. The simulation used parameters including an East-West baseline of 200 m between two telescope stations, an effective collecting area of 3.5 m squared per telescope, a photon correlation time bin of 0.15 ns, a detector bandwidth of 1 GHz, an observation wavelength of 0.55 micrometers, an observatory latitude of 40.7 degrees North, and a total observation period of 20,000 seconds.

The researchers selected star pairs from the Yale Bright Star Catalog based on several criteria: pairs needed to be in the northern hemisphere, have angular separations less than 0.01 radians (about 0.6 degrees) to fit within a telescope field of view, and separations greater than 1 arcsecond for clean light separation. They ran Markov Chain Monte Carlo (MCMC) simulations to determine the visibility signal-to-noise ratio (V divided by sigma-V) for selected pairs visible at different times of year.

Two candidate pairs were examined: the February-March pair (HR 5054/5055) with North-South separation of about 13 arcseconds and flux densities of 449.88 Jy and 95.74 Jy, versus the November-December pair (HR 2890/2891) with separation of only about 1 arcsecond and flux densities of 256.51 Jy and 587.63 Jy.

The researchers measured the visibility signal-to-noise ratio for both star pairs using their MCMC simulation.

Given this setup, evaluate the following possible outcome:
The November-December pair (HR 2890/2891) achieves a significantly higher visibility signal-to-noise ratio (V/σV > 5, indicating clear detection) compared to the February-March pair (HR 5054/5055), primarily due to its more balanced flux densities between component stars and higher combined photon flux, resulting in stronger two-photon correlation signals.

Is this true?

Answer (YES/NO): YES